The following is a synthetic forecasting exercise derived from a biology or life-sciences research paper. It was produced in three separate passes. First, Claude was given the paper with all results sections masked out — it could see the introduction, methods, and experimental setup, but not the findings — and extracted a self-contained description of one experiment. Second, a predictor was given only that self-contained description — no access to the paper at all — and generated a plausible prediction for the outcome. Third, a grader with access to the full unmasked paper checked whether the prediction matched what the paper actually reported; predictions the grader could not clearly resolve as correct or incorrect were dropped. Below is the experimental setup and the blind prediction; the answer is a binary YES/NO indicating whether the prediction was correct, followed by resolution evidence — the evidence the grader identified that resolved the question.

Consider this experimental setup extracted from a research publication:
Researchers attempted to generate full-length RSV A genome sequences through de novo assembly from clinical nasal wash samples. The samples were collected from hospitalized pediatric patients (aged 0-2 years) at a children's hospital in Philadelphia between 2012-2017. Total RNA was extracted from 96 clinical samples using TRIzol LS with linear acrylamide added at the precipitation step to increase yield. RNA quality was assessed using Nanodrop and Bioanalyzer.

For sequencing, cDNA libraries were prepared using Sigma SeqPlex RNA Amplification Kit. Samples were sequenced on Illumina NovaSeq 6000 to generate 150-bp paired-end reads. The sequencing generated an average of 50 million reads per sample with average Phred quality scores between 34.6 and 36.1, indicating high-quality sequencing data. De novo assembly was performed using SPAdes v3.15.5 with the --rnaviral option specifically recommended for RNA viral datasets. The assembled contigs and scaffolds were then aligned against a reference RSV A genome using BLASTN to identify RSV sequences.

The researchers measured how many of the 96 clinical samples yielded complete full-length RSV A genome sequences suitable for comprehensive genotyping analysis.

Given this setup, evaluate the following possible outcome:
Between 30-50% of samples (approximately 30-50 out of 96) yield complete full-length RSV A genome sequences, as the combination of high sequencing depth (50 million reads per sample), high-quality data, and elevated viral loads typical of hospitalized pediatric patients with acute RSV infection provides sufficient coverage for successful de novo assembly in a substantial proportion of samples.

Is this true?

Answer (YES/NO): YES